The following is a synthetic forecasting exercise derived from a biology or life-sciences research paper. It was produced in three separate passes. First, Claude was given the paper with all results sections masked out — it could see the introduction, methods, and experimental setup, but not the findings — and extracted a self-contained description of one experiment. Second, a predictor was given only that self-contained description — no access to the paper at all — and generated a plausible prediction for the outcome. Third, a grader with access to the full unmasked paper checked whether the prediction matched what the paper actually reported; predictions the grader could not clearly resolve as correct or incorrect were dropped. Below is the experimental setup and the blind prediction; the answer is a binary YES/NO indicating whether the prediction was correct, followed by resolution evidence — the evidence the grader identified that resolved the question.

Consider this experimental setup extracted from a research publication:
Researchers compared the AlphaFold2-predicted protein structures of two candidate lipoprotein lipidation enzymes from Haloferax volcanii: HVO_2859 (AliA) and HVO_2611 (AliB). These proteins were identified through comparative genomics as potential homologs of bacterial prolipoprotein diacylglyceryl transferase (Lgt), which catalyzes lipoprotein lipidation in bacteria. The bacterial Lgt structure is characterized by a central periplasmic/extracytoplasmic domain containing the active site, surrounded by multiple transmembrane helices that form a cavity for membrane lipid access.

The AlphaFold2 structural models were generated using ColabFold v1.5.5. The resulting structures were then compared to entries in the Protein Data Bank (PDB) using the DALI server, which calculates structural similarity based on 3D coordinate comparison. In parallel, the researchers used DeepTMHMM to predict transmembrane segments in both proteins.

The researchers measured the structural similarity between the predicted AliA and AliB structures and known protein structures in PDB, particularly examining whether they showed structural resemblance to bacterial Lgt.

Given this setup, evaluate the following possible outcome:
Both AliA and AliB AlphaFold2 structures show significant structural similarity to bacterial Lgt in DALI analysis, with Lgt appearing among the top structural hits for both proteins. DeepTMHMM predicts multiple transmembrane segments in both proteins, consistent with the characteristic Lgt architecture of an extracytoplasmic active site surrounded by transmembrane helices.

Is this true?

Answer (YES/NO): NO